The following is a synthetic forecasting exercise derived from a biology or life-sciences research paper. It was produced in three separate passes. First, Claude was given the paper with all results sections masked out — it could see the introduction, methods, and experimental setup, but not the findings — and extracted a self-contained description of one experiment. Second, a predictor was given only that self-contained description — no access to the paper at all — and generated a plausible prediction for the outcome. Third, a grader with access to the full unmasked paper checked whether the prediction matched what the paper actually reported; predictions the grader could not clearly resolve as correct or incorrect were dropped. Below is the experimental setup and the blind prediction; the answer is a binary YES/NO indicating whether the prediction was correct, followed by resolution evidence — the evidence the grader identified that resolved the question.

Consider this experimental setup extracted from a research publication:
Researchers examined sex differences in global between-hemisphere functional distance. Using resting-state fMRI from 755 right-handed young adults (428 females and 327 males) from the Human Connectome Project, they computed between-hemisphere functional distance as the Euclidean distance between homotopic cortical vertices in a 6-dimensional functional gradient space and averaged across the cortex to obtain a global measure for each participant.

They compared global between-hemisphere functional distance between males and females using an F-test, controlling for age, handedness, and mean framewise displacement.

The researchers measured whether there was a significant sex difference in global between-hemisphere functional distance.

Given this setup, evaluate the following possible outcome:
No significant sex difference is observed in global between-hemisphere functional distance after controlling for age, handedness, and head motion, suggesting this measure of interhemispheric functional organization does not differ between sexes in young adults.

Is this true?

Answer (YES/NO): NO